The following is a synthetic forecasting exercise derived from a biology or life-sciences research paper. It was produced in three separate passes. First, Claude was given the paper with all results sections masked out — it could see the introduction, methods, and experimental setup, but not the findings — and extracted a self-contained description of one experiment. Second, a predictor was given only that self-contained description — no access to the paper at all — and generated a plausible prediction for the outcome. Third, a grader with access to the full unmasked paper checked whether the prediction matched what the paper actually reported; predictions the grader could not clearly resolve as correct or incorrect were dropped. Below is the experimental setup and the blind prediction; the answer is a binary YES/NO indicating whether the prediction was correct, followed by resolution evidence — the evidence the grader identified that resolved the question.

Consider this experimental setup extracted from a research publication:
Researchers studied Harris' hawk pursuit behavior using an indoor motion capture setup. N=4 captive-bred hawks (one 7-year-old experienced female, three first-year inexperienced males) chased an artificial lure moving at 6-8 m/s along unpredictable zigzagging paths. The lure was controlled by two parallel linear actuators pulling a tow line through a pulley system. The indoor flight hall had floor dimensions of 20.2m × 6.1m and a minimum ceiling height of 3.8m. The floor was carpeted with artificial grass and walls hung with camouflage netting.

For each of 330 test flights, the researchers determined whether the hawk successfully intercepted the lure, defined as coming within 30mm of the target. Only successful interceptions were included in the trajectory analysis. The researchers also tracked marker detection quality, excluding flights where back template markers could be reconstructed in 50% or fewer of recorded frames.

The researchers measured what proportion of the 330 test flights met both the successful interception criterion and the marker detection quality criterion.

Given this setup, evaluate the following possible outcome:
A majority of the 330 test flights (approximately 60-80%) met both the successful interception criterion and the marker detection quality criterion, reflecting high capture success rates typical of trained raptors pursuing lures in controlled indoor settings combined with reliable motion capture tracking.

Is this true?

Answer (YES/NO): YES